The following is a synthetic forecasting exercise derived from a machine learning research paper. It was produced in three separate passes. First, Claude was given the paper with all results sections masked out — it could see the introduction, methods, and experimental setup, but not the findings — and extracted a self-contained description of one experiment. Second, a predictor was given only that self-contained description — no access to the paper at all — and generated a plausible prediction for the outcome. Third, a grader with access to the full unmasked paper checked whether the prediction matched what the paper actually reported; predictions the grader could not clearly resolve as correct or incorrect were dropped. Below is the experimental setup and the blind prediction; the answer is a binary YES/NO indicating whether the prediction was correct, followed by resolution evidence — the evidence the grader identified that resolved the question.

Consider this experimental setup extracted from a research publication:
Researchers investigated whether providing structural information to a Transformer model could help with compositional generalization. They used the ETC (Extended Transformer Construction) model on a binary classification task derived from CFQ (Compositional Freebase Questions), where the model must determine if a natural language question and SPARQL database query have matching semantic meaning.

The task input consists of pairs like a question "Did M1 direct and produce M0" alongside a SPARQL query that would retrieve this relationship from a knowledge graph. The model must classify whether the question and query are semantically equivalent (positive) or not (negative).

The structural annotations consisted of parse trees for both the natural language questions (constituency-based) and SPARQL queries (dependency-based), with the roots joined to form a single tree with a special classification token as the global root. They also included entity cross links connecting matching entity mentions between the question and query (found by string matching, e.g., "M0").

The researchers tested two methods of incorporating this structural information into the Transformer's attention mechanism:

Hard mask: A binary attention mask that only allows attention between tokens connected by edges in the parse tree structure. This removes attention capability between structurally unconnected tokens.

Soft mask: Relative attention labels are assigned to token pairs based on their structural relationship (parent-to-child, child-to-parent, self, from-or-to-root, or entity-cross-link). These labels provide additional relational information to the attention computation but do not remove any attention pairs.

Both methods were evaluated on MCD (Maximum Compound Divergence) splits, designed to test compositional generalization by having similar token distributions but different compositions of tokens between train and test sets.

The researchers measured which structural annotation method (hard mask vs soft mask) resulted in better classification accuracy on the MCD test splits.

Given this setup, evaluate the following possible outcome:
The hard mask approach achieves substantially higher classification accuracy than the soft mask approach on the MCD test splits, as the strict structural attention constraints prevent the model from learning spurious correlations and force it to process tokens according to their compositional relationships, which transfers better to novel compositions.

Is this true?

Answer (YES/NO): YES